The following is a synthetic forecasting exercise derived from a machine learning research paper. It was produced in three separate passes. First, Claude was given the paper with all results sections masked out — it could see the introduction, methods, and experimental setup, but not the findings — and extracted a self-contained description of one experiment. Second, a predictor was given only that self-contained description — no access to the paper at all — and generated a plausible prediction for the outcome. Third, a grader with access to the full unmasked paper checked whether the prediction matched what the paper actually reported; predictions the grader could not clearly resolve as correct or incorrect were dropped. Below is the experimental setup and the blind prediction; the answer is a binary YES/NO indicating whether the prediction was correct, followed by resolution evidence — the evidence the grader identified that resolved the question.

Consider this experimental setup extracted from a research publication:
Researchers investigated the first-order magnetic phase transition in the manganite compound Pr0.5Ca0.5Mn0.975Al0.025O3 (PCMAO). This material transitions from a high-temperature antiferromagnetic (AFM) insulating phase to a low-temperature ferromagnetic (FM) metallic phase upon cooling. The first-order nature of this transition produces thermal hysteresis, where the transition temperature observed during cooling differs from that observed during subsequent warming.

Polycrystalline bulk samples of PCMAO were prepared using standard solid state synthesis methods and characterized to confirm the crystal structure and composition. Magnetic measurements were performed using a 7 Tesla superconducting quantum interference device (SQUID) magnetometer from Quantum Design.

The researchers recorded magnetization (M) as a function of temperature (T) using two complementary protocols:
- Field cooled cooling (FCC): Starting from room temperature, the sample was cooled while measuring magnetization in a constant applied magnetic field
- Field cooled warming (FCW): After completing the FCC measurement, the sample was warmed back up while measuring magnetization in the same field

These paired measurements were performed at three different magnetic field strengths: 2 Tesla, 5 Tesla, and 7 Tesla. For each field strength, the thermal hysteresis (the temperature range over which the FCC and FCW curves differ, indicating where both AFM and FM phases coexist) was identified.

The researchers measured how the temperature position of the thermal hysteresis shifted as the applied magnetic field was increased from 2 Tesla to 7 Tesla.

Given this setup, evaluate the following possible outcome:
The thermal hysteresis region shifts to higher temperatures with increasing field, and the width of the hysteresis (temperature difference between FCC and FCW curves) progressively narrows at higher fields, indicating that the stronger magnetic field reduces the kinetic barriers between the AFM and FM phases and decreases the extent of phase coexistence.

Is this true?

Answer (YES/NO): NO